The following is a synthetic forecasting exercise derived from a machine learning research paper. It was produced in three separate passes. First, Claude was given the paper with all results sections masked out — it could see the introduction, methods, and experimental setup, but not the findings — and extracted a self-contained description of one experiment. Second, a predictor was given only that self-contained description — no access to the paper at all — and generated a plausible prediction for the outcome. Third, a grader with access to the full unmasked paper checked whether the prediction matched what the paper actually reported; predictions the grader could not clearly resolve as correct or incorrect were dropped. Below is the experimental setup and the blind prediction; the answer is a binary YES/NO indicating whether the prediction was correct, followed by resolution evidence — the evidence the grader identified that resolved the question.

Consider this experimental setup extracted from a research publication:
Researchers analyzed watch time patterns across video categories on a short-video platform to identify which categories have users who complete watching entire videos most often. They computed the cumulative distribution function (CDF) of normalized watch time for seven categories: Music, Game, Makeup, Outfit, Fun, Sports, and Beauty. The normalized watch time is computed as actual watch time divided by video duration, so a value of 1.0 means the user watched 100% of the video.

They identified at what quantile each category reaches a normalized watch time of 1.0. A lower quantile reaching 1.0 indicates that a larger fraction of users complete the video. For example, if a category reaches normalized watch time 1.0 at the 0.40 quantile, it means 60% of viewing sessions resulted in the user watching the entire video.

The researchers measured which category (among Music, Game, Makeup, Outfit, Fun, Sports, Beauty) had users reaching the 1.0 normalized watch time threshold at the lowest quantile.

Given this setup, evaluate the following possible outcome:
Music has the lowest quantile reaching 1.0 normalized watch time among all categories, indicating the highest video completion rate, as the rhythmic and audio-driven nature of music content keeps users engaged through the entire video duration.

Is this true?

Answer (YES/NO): NO